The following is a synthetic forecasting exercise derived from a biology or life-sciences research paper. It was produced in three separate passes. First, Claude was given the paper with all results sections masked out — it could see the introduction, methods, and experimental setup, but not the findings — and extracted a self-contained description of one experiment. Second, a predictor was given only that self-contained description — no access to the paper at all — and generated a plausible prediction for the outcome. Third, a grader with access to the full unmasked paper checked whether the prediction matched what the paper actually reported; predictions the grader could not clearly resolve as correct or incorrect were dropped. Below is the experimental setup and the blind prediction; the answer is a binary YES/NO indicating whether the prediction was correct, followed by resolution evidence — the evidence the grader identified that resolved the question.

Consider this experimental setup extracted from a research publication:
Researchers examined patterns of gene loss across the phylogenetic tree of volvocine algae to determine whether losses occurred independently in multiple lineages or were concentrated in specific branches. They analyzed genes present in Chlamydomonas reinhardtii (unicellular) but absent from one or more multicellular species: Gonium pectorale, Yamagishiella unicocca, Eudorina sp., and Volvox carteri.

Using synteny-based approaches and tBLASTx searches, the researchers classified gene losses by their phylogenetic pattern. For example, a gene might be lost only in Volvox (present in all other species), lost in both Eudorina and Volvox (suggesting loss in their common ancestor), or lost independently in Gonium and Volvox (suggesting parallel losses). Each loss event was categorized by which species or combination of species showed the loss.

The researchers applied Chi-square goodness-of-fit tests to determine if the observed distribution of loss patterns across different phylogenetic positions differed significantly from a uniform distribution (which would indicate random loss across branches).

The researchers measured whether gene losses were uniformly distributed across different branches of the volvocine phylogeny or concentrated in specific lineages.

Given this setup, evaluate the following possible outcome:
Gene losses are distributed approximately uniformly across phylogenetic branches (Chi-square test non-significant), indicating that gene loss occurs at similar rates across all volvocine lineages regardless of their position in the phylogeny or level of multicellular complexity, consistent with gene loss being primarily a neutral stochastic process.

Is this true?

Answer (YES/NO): NO